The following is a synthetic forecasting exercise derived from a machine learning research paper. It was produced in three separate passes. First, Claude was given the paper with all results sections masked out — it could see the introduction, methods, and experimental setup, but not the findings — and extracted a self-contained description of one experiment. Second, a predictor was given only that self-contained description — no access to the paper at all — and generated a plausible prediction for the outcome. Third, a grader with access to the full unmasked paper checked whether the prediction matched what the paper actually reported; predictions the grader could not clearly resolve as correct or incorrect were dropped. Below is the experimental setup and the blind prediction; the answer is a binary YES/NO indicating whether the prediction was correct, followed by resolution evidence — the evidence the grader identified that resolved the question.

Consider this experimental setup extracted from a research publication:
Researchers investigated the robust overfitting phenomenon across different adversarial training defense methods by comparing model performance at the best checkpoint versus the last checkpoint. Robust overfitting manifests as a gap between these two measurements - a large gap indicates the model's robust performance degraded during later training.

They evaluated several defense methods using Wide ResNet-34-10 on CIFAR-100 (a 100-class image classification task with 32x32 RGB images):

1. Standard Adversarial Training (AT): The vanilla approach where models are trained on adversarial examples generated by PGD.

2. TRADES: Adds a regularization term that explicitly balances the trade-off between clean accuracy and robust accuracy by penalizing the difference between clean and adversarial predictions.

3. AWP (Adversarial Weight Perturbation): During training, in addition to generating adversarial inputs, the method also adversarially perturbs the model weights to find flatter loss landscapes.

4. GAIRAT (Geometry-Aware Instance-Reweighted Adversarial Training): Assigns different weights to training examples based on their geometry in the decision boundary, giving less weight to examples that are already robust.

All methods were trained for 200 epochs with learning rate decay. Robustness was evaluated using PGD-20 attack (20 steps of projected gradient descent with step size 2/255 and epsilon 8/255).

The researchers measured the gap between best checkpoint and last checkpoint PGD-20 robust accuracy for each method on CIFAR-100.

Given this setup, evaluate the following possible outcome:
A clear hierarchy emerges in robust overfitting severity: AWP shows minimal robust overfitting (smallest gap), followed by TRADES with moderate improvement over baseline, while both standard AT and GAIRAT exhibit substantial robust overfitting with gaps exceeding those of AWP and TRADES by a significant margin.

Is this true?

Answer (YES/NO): NO